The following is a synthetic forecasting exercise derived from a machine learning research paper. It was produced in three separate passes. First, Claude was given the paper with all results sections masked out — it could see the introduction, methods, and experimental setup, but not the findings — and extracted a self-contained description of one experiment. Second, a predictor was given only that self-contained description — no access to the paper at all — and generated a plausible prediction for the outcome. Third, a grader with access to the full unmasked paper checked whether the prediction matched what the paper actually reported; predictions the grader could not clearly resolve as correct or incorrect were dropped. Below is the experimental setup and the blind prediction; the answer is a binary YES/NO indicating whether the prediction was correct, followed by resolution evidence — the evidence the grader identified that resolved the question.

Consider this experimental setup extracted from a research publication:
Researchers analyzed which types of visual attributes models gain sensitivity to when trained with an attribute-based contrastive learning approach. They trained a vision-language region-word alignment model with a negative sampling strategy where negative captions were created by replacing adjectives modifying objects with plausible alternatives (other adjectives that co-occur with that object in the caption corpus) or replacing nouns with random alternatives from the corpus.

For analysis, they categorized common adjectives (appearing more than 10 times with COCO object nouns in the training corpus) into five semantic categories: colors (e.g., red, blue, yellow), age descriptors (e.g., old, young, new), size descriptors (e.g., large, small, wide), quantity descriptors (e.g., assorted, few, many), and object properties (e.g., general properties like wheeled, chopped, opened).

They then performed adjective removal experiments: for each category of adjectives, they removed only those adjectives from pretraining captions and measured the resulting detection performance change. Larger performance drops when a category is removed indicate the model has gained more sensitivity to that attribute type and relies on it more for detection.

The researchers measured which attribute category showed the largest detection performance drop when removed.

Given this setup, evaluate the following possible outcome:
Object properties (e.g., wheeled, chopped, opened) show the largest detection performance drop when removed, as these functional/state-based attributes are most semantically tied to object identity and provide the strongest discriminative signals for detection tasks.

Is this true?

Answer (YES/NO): YES